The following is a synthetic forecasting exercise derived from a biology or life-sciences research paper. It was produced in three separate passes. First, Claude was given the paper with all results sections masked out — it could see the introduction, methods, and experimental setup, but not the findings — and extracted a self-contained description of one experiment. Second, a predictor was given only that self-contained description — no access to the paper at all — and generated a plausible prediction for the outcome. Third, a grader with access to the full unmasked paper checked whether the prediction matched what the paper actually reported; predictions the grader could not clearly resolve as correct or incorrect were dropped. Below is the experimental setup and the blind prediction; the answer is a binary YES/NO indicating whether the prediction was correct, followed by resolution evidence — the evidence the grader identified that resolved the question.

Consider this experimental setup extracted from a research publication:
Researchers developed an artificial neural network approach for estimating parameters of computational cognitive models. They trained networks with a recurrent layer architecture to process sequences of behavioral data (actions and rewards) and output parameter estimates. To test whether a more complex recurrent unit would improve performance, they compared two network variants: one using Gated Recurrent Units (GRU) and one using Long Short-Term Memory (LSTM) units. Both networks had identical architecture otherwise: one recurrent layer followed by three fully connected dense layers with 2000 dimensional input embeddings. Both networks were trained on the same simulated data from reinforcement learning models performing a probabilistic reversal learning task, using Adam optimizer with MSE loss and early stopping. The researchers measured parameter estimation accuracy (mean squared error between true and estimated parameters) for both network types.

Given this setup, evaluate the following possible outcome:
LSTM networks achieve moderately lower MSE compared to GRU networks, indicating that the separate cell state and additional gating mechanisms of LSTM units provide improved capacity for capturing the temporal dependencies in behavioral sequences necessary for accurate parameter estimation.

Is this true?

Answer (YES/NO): NO